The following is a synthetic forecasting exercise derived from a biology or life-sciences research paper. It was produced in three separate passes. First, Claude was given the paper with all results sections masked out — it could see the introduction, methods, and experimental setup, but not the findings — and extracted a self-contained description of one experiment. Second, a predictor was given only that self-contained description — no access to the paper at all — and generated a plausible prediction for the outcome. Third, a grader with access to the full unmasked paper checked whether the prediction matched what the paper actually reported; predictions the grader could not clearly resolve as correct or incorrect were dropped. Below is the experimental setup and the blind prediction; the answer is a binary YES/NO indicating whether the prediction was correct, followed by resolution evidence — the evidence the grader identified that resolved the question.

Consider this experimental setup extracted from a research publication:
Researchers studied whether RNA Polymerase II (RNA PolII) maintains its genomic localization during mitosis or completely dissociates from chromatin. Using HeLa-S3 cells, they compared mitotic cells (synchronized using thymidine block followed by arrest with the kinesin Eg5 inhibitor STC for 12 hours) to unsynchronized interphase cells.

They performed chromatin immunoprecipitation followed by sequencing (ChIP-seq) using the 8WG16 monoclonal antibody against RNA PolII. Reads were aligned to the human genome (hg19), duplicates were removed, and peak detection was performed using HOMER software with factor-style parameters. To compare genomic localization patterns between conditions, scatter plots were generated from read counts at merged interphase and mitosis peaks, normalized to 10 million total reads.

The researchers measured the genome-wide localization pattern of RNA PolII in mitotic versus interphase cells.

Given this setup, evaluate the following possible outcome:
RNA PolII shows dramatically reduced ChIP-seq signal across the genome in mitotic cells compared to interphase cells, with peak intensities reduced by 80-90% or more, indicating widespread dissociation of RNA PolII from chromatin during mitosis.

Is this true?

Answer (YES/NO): NO